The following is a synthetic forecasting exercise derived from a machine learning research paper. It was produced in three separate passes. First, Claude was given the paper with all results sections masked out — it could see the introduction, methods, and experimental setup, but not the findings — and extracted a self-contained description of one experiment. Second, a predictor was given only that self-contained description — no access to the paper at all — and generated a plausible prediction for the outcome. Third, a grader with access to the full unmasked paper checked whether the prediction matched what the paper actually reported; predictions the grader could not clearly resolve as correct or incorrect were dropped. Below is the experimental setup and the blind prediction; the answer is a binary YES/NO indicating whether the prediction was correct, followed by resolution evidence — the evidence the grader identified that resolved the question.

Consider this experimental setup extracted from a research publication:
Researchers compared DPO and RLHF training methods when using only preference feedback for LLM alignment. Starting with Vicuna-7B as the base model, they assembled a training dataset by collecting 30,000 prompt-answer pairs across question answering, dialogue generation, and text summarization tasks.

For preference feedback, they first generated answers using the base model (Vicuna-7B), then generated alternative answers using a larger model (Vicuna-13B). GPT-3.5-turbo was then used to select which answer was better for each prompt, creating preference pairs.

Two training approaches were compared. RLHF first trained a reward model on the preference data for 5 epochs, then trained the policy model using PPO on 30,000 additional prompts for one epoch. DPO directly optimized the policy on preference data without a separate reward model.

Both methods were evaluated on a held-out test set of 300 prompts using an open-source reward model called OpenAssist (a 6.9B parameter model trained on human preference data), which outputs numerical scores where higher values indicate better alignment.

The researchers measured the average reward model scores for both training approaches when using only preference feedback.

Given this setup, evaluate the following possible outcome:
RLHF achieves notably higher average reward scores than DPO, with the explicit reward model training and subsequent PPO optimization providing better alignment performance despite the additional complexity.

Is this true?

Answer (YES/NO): NO